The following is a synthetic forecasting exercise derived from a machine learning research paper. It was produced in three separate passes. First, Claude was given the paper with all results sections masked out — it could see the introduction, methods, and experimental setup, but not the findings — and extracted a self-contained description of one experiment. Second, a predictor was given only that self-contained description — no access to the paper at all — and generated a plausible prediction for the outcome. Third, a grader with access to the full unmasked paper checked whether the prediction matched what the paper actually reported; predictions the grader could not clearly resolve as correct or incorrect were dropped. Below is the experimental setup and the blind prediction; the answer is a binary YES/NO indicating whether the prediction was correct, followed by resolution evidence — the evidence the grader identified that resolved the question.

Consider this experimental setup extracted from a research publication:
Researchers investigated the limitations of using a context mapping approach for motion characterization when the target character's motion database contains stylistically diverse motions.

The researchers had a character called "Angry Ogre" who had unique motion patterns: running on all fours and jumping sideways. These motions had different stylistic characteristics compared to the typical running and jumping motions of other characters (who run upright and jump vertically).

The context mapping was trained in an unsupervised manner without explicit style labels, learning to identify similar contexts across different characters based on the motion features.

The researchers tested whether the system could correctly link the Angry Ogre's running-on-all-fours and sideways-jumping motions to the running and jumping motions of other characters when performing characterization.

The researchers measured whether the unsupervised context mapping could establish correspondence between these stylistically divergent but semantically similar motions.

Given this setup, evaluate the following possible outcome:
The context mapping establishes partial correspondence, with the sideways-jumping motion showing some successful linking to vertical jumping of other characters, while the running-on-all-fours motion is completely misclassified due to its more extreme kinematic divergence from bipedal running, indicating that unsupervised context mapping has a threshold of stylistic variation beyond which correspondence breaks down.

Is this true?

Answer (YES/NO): NO